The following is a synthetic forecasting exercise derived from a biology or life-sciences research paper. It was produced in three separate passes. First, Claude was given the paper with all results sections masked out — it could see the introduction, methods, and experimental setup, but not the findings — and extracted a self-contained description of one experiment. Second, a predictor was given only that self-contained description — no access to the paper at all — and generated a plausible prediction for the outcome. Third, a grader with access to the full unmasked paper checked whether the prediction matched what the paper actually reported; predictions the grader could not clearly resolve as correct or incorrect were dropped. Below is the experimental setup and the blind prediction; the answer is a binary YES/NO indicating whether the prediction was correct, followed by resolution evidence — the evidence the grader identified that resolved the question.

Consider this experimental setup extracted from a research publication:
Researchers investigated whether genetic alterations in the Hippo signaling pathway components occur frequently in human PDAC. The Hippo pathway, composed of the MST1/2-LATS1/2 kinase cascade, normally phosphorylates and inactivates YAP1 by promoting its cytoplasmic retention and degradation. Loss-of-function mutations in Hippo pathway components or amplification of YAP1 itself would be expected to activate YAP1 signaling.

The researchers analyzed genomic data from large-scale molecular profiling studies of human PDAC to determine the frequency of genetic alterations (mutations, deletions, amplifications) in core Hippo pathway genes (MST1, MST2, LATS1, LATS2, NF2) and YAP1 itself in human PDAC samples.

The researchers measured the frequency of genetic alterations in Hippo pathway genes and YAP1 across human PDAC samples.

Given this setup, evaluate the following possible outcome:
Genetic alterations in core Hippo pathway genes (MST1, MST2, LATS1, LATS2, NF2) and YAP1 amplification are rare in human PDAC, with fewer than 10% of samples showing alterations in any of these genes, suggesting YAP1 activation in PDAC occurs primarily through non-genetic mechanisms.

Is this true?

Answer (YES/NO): YES